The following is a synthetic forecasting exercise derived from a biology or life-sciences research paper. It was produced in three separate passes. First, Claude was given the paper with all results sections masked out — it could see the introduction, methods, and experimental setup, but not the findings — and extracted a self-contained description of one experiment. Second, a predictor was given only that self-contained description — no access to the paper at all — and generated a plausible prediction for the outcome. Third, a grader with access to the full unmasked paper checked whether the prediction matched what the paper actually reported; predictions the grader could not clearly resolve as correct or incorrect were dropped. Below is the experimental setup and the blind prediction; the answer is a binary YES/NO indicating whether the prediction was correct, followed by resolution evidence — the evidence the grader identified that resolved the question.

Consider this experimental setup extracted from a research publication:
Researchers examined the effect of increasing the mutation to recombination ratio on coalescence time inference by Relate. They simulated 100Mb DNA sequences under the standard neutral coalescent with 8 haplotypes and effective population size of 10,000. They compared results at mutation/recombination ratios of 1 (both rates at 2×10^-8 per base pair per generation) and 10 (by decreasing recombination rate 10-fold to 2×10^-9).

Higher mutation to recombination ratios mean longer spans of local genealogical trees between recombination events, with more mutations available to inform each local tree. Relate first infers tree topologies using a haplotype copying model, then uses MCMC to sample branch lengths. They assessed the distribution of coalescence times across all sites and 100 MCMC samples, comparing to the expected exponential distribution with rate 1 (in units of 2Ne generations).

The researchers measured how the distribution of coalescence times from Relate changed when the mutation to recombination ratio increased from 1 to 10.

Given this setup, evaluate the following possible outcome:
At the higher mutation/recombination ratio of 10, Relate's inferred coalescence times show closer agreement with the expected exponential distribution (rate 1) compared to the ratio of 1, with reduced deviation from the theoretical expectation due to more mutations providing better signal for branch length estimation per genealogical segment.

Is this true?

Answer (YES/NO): YES